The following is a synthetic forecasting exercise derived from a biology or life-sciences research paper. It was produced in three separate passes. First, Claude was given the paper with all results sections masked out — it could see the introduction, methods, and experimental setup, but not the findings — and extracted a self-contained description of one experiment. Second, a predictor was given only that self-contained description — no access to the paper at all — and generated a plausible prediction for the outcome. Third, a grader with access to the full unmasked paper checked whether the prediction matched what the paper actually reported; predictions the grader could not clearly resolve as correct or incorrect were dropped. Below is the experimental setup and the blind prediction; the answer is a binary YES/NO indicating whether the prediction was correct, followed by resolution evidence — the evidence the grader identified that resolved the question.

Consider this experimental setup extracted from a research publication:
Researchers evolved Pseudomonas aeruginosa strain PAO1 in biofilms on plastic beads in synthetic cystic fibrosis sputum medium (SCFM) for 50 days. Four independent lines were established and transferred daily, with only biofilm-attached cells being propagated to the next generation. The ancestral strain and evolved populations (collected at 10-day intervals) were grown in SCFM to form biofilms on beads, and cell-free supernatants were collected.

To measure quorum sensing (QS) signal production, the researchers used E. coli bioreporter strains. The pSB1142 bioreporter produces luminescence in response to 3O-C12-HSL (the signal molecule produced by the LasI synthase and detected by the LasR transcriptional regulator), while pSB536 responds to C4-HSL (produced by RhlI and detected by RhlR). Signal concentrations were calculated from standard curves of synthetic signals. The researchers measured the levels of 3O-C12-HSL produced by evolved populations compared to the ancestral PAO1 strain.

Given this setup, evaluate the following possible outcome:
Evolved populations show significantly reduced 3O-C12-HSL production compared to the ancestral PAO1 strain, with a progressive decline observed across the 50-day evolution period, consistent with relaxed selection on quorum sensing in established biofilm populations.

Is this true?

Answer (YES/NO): NO